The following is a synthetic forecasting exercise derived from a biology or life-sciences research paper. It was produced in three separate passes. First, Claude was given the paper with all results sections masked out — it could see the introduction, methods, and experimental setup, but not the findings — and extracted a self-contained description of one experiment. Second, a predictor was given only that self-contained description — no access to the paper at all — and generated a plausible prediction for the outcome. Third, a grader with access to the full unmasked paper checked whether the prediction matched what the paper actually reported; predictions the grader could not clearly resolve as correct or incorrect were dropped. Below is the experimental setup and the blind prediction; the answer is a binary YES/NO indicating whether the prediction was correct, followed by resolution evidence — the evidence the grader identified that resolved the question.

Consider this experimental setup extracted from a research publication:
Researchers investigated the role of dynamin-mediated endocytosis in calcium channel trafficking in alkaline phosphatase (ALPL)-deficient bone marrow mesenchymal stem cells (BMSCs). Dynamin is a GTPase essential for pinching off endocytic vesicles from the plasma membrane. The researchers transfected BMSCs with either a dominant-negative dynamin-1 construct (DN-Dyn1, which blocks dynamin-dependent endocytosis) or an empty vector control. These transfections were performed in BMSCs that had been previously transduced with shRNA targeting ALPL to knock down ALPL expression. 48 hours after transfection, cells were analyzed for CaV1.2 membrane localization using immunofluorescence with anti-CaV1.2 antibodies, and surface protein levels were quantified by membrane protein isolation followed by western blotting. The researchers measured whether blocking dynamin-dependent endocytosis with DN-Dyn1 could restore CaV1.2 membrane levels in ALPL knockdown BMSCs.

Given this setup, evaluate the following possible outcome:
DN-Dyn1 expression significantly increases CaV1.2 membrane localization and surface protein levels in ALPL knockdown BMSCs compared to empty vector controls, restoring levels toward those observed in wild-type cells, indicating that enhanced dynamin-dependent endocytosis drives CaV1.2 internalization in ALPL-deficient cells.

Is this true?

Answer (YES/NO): YES